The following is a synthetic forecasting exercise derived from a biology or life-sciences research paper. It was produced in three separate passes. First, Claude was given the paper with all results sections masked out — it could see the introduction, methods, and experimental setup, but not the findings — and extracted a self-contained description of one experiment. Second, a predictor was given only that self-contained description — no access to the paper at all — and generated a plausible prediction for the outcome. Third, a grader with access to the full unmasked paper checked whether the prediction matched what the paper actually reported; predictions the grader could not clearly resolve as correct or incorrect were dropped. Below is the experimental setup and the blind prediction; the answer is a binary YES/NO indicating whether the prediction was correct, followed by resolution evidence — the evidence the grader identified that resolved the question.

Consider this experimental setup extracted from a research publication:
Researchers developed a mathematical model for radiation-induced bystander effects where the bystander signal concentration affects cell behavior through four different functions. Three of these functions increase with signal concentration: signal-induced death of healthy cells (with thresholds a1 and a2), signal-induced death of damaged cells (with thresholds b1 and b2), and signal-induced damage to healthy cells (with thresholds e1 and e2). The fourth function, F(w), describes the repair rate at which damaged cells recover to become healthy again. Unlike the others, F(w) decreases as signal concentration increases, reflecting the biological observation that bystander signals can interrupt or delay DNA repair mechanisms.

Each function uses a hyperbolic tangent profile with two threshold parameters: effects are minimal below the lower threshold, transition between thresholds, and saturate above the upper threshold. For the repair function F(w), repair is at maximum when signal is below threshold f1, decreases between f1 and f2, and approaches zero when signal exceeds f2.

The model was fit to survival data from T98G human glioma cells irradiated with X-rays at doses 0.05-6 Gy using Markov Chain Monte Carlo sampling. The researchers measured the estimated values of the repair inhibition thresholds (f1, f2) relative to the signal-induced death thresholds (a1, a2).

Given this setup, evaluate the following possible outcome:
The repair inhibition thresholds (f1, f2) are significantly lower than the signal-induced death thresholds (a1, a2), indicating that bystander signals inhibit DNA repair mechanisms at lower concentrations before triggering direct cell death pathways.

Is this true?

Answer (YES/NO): YES